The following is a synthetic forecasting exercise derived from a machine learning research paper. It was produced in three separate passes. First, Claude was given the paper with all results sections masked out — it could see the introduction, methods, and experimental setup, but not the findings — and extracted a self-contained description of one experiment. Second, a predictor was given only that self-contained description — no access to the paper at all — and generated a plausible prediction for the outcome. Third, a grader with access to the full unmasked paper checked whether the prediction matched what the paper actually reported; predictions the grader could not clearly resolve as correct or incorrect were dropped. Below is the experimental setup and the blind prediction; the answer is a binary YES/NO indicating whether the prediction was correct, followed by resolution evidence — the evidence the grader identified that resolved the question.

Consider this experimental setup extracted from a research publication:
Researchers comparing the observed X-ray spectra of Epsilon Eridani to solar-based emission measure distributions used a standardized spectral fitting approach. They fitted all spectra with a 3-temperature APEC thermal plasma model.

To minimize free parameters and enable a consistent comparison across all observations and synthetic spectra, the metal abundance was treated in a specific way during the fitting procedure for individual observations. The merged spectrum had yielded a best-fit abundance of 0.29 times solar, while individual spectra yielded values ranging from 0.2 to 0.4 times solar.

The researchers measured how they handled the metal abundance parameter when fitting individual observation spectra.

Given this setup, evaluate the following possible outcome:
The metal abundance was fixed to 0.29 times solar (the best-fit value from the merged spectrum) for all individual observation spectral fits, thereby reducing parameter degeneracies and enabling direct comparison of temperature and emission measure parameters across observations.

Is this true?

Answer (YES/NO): NO